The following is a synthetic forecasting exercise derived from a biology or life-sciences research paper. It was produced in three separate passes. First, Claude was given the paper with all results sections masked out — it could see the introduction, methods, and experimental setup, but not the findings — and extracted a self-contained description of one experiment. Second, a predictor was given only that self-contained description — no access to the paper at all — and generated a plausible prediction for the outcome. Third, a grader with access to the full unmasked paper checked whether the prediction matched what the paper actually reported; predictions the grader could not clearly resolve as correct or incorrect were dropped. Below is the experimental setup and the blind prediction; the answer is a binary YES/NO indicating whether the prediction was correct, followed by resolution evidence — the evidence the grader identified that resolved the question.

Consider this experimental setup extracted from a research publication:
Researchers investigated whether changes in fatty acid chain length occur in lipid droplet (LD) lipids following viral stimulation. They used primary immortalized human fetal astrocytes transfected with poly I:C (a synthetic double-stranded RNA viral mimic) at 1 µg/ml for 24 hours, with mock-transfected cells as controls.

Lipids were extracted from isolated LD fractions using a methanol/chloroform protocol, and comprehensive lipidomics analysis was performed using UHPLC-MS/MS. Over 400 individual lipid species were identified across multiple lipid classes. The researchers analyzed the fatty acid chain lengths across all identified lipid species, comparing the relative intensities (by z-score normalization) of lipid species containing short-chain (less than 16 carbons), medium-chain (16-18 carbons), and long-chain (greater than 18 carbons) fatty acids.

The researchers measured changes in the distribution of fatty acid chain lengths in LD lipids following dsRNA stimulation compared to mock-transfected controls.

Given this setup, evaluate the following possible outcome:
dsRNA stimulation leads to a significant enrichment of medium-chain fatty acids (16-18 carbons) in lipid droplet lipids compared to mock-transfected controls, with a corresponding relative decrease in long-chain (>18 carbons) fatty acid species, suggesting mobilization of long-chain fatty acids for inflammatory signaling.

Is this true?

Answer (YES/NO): NO